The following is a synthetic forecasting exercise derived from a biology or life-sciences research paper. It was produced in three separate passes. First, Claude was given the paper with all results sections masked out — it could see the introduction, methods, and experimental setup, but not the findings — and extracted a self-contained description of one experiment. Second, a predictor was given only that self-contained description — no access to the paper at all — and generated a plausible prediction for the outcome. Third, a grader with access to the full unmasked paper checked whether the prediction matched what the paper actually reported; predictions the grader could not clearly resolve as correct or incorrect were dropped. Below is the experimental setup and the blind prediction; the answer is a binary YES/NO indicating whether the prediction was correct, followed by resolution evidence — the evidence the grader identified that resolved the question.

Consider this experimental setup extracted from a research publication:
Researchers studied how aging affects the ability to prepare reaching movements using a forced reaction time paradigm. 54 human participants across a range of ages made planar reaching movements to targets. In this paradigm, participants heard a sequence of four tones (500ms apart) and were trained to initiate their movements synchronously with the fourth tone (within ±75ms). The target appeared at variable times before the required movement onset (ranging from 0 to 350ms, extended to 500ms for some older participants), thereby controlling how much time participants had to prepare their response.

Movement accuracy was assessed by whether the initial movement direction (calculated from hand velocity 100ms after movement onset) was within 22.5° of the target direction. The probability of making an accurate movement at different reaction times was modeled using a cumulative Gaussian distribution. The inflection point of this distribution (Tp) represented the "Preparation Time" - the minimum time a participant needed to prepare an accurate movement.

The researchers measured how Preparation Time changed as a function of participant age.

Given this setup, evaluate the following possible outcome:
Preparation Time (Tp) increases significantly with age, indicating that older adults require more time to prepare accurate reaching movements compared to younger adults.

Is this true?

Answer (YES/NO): YES